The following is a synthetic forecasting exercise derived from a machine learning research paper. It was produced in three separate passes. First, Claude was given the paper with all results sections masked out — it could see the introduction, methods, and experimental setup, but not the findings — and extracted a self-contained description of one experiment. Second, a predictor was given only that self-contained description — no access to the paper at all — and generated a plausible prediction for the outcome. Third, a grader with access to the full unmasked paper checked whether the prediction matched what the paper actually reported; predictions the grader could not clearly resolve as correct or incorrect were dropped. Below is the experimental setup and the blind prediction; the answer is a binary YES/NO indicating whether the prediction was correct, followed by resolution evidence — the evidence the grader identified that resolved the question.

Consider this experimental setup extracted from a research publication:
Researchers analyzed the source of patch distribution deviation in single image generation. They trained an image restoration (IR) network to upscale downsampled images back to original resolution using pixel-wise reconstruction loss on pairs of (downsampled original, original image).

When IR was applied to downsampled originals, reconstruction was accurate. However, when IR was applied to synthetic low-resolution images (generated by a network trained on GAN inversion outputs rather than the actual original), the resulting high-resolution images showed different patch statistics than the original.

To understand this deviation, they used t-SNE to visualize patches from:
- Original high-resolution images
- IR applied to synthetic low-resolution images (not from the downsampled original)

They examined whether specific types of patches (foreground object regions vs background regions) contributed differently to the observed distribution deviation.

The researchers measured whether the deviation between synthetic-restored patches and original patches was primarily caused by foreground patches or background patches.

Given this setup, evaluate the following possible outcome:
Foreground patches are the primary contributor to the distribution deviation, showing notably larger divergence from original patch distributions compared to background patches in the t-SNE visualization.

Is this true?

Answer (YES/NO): YES